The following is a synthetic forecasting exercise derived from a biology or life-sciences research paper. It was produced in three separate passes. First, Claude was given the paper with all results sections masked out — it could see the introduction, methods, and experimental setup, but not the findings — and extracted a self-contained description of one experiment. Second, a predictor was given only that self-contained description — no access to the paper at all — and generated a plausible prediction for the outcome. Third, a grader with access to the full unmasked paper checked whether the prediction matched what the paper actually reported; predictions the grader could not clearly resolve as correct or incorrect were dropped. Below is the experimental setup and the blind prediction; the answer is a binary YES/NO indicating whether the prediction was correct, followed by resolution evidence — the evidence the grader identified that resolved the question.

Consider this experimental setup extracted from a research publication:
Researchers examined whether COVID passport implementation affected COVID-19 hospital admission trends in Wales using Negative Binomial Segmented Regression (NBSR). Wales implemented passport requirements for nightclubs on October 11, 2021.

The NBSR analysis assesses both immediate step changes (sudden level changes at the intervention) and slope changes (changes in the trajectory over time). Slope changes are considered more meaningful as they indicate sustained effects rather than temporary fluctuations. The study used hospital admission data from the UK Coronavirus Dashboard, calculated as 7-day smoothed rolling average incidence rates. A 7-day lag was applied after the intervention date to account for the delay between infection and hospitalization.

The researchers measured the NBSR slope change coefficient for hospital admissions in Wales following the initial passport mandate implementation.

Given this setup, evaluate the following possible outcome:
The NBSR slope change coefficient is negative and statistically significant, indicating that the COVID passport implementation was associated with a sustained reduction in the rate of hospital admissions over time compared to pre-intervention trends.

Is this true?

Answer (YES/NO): NO